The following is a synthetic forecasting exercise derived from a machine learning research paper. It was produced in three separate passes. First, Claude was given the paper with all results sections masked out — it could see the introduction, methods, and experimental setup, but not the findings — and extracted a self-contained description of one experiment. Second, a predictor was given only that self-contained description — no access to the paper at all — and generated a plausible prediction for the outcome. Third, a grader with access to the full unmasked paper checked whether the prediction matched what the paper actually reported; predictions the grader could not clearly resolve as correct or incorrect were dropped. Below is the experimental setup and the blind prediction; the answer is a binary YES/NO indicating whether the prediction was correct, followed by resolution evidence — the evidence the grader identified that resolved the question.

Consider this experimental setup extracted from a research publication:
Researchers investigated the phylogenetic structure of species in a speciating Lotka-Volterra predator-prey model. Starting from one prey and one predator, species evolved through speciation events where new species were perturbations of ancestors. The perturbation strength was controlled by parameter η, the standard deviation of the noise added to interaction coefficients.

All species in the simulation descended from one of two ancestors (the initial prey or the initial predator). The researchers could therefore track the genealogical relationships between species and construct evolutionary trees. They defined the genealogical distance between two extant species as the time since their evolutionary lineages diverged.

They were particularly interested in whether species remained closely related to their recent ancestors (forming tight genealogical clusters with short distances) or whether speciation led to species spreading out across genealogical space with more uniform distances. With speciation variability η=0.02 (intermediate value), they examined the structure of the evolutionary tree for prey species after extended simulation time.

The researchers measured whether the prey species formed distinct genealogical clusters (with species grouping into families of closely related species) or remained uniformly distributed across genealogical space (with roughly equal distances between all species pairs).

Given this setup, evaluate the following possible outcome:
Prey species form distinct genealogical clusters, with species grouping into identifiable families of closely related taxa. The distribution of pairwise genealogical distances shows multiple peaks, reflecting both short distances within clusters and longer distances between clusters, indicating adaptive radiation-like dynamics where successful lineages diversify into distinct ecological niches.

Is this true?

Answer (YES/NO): YES